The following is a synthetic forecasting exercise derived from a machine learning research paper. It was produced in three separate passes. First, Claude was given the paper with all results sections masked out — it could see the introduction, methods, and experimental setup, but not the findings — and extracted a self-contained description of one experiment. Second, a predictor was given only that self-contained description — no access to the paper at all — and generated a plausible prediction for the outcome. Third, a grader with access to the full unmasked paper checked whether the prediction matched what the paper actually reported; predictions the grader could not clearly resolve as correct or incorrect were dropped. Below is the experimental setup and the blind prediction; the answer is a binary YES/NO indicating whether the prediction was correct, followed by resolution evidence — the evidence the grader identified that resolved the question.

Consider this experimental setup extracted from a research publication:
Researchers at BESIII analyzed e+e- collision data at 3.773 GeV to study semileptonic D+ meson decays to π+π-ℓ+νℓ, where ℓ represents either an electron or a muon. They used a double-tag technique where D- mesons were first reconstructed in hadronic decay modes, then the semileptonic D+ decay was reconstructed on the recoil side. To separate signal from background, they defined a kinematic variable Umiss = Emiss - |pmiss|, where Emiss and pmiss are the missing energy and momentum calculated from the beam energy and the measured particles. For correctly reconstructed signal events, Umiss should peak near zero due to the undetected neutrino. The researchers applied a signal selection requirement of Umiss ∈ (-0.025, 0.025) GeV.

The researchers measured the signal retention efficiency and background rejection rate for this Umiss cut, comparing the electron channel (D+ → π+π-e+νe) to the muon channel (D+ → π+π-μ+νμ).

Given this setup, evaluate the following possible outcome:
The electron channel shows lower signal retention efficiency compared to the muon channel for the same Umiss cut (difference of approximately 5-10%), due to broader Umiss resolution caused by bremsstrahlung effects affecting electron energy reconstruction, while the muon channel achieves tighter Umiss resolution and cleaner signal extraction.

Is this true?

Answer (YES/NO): NO